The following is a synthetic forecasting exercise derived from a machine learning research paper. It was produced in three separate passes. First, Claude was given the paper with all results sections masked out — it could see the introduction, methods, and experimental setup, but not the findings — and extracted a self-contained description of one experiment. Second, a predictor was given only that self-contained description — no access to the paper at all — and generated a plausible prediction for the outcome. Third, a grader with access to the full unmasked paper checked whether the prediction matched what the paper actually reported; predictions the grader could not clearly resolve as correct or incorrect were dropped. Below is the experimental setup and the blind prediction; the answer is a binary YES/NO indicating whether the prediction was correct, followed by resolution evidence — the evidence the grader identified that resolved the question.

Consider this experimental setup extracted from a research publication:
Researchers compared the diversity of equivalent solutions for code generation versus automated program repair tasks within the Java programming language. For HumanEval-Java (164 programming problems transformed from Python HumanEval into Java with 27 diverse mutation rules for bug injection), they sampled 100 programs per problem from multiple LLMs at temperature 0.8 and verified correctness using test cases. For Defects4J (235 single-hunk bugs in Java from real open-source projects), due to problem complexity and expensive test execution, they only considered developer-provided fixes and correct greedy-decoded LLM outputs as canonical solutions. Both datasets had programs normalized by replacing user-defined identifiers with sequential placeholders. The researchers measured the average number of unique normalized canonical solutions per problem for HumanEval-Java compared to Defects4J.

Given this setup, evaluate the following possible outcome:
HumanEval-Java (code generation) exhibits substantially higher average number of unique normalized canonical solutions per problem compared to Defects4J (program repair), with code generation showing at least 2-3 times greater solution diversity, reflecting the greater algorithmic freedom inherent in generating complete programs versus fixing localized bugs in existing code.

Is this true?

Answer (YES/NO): NO